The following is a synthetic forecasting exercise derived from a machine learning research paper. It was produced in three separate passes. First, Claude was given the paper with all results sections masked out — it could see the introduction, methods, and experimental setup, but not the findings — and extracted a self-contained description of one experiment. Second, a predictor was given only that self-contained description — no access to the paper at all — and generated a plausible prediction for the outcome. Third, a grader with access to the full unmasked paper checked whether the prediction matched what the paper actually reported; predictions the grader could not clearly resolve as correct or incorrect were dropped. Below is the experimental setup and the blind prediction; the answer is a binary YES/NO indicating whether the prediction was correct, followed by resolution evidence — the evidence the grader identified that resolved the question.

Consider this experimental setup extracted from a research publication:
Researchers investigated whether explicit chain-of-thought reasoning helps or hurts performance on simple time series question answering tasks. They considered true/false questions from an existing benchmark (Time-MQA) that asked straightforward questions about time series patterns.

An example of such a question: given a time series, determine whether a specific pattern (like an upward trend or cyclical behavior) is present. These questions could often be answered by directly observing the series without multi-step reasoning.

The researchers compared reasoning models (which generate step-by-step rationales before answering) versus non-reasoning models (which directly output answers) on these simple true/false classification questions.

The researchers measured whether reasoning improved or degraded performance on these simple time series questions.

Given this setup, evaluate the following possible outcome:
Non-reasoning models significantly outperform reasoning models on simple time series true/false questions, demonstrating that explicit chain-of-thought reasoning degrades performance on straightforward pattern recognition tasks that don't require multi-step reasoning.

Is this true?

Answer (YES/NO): NO